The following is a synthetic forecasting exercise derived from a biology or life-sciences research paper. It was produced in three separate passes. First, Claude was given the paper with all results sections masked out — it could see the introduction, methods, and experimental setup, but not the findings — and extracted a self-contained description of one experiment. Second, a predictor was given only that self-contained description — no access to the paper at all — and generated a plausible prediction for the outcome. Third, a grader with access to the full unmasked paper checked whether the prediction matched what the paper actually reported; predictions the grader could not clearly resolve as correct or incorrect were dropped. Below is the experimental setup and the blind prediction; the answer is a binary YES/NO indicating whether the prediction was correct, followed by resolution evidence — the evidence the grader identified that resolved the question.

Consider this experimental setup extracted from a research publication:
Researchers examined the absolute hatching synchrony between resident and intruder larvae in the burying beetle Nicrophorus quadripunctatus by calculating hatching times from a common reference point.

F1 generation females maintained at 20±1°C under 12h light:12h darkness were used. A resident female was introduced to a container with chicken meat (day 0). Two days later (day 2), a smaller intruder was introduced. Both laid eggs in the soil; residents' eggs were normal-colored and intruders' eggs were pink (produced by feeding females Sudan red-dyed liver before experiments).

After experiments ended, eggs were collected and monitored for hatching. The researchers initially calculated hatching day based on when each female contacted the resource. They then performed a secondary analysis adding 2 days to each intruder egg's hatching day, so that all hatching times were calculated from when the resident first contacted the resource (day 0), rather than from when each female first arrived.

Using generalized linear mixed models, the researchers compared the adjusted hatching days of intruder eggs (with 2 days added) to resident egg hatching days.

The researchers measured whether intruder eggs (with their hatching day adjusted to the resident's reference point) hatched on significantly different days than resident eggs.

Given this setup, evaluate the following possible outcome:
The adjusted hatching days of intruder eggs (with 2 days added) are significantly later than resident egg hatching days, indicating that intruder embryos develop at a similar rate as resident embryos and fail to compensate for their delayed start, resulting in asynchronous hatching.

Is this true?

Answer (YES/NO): NO